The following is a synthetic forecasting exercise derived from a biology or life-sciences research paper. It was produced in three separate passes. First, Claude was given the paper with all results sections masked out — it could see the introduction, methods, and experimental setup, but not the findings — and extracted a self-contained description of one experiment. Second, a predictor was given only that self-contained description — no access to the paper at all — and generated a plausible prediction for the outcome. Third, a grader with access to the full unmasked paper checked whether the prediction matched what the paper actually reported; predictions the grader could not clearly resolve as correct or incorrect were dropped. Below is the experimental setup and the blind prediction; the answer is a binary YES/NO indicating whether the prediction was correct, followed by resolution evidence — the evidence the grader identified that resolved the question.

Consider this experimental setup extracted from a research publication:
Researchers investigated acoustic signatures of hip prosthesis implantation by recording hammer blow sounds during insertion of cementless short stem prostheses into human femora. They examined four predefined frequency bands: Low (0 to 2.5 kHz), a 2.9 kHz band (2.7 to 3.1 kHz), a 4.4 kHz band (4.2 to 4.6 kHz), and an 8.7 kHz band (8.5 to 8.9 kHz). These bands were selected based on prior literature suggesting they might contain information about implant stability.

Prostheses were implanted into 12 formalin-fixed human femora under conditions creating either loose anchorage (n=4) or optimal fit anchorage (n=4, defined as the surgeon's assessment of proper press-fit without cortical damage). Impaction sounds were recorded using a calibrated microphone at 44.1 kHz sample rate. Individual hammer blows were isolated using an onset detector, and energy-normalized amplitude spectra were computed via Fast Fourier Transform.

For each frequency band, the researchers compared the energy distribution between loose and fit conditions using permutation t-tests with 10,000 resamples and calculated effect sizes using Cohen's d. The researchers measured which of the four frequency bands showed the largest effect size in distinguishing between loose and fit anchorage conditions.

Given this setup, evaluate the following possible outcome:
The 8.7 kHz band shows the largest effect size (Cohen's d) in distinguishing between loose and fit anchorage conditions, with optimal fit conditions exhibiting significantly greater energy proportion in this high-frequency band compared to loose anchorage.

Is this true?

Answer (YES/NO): NO